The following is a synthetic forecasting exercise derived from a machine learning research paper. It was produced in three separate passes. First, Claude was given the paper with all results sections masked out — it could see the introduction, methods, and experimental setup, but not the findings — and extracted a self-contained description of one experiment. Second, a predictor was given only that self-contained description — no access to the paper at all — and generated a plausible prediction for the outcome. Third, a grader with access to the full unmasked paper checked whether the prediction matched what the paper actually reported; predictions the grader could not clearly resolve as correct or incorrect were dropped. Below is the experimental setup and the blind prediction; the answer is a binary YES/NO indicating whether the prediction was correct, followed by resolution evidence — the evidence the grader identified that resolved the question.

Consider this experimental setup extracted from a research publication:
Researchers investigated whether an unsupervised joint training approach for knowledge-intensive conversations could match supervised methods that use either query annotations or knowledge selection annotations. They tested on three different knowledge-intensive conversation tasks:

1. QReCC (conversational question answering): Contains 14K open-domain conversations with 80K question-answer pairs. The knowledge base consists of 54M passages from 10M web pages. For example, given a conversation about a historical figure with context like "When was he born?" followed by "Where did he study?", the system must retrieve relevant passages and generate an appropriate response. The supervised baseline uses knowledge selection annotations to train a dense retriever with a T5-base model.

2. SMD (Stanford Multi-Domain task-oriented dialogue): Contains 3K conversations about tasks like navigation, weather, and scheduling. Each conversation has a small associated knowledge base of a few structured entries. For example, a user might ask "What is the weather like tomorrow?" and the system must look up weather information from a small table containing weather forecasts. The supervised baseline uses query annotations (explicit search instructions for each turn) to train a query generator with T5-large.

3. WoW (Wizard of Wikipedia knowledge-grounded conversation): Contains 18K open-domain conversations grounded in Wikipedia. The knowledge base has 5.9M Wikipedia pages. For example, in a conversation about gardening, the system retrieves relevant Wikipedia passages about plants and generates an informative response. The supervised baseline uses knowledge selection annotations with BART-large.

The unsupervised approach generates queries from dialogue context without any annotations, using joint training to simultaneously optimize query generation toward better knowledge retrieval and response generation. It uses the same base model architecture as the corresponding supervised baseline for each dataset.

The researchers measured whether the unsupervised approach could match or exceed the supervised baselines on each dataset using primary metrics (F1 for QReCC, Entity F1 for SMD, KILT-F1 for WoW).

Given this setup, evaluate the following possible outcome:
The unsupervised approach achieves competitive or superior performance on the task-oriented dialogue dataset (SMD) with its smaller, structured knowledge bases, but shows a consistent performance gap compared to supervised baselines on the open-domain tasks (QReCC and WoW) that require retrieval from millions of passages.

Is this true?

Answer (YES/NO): NO